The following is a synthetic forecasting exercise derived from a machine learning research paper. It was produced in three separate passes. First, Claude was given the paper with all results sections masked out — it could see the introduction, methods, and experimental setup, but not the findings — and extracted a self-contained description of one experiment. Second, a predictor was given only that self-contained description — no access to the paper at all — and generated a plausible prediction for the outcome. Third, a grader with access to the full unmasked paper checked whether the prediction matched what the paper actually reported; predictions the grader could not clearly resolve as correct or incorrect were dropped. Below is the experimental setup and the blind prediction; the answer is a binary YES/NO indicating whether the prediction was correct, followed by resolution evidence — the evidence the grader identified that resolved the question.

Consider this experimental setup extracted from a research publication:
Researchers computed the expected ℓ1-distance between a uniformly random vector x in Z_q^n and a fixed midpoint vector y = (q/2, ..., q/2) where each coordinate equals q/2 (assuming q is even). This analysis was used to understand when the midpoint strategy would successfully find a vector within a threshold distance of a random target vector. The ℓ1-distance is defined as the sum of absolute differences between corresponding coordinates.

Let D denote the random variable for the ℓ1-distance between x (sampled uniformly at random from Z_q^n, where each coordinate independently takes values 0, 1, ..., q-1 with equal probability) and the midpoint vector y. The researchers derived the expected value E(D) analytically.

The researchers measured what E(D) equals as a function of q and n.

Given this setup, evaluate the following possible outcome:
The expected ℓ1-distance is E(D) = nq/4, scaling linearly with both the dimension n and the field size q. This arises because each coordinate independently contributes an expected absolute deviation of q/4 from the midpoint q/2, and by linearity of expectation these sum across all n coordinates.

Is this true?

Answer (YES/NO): YES